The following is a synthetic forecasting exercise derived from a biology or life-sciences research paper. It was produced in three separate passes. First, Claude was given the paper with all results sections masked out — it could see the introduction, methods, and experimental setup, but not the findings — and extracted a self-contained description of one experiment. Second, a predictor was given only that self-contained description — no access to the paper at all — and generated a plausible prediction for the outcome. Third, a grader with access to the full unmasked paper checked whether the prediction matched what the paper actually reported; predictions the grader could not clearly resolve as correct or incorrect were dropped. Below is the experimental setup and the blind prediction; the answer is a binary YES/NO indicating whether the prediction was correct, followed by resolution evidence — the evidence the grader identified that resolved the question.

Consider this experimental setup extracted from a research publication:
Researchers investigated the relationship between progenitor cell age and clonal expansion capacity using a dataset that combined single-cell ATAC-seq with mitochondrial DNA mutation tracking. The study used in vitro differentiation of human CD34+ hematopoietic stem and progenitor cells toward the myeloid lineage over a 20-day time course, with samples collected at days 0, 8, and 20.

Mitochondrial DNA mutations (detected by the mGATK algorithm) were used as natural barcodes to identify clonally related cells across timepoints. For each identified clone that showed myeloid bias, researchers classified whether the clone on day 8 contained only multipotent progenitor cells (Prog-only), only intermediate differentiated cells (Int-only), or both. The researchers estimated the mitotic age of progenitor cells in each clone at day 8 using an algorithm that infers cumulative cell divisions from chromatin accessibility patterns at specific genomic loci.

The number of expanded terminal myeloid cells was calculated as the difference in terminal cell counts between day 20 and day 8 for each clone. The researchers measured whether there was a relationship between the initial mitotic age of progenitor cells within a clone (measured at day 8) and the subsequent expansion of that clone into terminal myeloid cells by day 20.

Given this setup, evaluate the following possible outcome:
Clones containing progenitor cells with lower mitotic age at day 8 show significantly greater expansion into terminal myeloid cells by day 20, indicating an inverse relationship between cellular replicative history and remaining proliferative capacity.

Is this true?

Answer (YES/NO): YES